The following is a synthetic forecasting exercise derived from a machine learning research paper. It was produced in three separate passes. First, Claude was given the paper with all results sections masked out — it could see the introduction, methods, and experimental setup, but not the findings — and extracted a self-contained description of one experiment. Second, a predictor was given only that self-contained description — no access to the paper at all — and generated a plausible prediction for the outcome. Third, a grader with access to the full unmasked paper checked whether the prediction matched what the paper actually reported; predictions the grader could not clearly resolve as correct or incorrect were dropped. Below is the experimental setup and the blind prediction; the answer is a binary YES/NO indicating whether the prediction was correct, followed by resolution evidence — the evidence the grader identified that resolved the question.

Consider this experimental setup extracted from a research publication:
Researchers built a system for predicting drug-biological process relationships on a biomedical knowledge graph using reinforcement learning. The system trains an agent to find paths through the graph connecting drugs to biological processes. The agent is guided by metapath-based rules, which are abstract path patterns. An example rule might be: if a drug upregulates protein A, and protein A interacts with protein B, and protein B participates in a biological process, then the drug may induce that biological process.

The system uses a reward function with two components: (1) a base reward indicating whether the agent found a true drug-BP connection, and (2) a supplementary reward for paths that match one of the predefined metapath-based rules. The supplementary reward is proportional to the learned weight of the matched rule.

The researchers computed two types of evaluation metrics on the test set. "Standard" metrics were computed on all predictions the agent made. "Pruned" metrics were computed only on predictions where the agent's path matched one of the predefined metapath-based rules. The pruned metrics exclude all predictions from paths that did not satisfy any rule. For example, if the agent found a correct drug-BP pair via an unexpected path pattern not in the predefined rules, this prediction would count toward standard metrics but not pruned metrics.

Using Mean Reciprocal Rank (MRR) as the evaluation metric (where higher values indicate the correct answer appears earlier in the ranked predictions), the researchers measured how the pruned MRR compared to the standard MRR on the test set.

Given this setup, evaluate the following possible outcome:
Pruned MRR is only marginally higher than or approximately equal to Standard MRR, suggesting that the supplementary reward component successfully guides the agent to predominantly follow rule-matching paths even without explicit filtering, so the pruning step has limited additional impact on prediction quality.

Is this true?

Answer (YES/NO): NO